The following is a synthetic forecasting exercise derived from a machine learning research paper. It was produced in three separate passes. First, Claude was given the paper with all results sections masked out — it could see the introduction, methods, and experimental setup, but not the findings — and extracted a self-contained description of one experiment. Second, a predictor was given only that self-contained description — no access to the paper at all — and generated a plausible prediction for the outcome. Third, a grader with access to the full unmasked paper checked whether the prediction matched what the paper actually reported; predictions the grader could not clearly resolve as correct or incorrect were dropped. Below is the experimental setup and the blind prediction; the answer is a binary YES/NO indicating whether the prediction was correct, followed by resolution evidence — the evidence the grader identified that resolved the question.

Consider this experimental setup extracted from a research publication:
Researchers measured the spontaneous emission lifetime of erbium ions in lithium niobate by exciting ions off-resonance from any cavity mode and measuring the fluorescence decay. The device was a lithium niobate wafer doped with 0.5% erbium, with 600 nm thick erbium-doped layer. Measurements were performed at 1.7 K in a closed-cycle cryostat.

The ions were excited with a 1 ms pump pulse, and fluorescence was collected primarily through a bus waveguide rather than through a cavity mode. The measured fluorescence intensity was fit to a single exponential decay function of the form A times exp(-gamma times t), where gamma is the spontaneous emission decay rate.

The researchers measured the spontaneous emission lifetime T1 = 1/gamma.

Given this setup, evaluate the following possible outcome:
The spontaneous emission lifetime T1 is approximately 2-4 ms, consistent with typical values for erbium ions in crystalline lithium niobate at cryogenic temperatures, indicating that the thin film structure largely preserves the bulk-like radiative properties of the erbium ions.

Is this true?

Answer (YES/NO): YES